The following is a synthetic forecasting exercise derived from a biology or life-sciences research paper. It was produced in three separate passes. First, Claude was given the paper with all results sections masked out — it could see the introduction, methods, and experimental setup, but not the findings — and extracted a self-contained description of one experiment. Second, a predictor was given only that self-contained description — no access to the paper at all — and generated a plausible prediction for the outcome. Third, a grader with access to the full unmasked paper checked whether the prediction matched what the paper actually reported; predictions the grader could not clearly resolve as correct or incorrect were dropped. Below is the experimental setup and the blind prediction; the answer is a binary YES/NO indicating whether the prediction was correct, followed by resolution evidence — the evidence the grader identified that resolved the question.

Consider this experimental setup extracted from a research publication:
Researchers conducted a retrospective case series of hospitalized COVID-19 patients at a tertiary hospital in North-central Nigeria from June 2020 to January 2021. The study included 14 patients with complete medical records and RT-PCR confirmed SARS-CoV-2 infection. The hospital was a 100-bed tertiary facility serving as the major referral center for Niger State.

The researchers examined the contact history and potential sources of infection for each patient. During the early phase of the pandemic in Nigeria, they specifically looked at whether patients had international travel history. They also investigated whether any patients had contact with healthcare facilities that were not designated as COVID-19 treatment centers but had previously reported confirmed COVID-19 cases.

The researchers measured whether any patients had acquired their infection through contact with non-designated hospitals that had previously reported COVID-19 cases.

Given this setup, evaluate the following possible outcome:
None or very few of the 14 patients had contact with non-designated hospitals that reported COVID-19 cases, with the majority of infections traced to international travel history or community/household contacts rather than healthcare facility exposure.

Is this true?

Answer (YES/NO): NO